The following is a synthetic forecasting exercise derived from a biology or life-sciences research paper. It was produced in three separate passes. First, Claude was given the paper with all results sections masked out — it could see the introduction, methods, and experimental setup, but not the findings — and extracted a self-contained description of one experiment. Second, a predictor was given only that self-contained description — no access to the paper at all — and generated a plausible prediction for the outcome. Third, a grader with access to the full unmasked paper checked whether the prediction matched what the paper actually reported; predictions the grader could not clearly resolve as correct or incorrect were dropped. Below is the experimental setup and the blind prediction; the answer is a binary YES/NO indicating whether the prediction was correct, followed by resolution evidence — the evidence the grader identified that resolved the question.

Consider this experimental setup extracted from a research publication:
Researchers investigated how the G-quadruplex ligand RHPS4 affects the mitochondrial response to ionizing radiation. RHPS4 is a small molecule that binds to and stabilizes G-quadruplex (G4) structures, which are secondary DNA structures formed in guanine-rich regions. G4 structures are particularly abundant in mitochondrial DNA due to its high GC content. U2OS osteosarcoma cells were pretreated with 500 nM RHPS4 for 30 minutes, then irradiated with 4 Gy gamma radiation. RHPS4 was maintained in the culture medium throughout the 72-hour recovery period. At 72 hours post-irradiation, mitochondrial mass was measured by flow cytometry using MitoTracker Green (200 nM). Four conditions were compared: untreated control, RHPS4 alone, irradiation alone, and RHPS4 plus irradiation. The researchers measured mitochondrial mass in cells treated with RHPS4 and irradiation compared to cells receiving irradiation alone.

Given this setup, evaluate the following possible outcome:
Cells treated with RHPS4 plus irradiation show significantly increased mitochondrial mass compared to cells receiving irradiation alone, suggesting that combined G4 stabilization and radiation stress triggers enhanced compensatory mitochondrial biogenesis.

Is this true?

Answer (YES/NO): NO